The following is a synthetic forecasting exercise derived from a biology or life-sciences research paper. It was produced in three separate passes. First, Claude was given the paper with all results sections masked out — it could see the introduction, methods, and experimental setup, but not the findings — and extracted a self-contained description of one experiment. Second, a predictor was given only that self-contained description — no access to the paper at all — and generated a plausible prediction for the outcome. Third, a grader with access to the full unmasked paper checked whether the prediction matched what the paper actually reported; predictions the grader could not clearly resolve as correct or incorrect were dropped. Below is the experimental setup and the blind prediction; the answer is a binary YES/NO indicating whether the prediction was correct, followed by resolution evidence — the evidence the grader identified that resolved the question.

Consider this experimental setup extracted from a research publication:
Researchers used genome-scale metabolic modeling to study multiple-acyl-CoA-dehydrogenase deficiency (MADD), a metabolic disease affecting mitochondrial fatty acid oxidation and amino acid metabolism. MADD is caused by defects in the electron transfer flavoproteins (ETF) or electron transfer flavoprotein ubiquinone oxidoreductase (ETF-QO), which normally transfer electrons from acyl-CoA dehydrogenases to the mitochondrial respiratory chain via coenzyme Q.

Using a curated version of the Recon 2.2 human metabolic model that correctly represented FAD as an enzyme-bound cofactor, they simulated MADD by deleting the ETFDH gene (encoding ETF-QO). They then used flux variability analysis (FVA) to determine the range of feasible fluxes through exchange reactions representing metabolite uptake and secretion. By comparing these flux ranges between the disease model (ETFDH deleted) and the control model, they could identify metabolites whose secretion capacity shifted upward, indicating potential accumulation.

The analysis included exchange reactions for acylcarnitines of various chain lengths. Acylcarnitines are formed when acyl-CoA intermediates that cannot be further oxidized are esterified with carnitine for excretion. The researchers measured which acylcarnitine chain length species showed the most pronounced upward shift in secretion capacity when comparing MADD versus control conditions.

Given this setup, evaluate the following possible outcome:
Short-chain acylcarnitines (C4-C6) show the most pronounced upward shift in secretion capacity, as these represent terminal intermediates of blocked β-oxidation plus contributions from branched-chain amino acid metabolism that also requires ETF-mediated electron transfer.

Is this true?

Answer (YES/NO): NO